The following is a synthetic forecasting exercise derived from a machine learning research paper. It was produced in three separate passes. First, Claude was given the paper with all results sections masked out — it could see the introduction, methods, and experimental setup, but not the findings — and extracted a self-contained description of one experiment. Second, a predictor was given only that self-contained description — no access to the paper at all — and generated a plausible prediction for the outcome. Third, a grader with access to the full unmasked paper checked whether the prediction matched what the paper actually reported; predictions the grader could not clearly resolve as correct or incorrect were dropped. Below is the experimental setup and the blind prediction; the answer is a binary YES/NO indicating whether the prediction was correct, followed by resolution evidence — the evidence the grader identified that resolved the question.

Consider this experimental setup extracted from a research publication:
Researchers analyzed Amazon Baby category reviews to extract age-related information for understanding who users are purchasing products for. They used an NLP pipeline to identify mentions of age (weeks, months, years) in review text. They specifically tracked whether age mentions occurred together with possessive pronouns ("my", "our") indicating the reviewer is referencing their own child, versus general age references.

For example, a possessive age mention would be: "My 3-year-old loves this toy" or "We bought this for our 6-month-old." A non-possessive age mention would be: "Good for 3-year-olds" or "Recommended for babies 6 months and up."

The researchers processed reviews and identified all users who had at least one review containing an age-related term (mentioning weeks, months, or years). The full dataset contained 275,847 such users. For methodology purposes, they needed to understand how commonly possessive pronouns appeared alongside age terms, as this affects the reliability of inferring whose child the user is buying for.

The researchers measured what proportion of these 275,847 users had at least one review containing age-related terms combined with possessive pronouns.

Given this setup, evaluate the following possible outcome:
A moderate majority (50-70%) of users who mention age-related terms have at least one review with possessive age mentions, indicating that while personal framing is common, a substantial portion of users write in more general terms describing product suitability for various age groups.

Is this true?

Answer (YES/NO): NO